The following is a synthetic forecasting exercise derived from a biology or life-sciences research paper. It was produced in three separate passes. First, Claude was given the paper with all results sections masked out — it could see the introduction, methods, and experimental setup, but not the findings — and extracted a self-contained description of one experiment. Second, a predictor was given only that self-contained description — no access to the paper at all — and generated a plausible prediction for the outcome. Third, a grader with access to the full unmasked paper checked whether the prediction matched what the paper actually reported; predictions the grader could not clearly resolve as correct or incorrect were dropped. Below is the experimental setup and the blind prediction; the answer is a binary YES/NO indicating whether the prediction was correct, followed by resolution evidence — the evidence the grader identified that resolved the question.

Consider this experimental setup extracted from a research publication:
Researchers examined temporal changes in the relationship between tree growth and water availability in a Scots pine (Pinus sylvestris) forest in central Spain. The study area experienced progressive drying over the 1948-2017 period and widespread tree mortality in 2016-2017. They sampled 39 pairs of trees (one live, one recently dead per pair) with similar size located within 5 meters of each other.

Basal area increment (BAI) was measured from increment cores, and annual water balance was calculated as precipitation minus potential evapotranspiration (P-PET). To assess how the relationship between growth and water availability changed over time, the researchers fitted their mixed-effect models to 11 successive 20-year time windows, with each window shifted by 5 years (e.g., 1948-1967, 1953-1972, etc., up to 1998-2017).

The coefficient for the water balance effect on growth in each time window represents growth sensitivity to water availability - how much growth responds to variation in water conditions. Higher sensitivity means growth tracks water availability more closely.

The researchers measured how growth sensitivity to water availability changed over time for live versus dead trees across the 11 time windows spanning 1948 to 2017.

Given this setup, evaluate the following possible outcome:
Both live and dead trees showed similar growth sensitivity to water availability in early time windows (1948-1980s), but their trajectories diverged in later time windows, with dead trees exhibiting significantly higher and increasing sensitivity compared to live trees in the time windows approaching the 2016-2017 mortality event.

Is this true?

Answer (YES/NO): NO